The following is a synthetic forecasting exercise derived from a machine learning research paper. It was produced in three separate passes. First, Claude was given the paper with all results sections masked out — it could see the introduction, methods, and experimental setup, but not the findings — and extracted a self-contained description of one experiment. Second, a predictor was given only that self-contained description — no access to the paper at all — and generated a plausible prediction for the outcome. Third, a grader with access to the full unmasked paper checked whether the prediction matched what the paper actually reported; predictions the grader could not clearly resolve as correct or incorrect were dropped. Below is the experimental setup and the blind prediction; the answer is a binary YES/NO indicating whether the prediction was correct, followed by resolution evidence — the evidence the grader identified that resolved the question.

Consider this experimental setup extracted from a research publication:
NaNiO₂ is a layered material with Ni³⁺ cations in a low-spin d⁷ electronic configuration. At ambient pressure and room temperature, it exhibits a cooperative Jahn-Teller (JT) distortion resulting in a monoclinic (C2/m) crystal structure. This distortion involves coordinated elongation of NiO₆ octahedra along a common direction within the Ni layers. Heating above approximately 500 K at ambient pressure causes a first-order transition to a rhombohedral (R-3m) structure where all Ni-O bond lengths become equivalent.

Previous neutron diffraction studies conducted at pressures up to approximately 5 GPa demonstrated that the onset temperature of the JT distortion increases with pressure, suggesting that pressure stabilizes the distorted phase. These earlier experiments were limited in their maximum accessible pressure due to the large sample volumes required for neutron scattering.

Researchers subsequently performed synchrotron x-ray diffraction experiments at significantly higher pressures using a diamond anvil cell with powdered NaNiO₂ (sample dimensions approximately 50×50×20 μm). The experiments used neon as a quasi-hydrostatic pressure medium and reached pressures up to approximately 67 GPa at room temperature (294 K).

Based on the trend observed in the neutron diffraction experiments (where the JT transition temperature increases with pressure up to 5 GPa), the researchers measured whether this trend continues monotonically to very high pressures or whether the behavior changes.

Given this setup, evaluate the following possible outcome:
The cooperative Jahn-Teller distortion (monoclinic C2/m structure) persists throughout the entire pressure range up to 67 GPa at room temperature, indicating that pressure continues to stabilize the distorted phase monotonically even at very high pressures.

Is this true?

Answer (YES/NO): NO